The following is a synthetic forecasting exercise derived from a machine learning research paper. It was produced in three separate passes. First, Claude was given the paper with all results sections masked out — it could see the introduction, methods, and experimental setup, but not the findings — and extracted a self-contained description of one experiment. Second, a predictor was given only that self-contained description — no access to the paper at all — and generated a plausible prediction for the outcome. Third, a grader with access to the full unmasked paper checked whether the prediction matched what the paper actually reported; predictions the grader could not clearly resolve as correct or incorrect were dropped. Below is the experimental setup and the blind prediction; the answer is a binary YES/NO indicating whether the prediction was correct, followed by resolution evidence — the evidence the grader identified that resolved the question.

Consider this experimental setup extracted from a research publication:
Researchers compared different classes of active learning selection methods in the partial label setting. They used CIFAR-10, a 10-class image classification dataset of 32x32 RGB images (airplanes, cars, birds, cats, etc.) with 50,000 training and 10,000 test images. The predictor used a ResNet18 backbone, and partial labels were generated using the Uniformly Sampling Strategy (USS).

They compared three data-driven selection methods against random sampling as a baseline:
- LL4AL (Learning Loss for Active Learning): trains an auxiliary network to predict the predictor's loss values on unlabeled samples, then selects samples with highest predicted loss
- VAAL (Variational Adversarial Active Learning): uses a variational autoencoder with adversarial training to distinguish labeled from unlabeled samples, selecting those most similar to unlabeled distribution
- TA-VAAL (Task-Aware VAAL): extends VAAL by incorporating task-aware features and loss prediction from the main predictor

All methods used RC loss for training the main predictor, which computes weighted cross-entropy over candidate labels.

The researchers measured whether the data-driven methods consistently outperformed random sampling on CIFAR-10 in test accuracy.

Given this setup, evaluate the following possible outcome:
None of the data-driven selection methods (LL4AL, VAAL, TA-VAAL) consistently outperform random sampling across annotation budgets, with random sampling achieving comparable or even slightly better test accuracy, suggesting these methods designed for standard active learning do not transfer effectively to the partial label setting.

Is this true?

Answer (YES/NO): NO